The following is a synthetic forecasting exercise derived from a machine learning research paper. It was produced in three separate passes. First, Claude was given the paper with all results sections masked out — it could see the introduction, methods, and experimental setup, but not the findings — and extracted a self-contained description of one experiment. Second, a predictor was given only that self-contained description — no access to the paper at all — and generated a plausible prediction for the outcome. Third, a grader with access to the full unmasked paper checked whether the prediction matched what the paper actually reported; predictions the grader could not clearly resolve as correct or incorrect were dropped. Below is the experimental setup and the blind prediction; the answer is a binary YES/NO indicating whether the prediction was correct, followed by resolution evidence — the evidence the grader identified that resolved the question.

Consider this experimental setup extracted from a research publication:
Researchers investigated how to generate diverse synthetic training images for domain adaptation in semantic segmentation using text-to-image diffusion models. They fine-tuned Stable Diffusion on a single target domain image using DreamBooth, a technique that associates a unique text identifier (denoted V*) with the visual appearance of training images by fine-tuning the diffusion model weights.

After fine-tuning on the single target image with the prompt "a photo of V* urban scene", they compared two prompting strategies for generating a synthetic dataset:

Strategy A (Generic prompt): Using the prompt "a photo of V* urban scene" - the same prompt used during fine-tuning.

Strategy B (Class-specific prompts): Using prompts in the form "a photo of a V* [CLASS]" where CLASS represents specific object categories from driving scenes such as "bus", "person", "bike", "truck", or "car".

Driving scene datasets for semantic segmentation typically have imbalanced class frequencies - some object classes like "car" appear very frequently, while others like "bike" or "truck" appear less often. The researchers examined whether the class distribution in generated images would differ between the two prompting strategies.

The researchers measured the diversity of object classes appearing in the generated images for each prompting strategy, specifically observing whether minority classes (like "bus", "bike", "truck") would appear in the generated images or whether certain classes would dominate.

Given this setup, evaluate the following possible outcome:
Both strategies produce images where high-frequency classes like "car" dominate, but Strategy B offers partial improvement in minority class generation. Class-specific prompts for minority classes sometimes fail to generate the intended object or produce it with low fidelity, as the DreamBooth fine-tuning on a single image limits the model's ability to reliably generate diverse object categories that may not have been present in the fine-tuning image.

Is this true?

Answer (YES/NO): NO